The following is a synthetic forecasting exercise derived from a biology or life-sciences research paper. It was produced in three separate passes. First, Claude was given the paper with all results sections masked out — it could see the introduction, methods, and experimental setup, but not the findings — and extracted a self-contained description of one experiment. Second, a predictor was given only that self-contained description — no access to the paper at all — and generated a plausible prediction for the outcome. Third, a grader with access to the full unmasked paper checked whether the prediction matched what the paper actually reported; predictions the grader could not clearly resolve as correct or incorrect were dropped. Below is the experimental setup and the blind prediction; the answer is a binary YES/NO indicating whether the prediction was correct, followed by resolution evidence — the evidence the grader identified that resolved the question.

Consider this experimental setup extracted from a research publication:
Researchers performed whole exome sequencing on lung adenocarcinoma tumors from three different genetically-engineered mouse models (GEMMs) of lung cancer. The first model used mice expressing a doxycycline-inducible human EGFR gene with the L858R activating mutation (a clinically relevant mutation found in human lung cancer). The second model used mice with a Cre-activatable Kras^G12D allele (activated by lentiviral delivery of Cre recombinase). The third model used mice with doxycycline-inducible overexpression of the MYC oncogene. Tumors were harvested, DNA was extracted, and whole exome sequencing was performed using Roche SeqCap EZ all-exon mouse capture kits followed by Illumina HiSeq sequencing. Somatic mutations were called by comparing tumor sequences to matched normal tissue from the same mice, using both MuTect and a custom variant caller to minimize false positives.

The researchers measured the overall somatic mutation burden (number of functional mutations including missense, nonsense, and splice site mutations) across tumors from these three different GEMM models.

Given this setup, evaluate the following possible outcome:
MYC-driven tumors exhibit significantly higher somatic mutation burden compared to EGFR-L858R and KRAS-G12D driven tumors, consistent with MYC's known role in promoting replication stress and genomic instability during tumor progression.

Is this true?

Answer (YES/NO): NO